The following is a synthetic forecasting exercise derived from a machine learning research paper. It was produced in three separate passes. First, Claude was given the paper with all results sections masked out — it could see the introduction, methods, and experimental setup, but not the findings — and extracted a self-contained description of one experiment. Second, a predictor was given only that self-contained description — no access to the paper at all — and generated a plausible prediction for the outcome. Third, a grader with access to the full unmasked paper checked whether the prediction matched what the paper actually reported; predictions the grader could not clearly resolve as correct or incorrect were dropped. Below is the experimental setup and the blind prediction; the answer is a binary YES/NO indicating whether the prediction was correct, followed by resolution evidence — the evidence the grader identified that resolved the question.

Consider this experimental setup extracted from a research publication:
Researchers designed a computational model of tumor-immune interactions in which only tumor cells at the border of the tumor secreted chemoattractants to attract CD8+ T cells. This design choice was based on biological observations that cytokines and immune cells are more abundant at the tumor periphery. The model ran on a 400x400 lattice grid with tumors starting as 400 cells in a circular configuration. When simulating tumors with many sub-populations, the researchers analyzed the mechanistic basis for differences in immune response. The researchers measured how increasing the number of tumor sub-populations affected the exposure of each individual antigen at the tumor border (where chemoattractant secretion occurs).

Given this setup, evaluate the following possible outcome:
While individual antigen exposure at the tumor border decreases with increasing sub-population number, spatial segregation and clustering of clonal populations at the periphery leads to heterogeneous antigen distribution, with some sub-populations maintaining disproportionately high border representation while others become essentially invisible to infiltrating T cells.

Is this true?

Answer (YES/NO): NO